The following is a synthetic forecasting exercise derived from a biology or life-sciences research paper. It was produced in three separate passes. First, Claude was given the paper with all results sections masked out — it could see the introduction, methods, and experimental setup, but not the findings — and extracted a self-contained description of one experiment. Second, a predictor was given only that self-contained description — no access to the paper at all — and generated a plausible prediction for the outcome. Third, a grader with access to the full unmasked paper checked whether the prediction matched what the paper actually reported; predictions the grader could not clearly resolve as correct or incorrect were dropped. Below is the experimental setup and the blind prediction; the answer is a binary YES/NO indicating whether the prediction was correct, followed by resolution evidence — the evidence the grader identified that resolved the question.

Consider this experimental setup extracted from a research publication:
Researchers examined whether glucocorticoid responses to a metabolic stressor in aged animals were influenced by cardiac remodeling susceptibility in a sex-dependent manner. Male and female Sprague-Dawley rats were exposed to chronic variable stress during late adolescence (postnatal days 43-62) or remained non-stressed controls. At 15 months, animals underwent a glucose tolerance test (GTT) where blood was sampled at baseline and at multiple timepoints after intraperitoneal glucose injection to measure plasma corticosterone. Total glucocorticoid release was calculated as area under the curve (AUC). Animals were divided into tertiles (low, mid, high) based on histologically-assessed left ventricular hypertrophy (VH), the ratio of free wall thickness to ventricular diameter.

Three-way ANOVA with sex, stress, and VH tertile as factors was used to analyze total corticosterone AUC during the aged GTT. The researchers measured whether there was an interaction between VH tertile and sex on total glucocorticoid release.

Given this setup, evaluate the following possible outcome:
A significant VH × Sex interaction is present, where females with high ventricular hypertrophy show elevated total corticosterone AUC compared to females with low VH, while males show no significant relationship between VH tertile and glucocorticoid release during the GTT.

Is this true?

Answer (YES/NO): NO